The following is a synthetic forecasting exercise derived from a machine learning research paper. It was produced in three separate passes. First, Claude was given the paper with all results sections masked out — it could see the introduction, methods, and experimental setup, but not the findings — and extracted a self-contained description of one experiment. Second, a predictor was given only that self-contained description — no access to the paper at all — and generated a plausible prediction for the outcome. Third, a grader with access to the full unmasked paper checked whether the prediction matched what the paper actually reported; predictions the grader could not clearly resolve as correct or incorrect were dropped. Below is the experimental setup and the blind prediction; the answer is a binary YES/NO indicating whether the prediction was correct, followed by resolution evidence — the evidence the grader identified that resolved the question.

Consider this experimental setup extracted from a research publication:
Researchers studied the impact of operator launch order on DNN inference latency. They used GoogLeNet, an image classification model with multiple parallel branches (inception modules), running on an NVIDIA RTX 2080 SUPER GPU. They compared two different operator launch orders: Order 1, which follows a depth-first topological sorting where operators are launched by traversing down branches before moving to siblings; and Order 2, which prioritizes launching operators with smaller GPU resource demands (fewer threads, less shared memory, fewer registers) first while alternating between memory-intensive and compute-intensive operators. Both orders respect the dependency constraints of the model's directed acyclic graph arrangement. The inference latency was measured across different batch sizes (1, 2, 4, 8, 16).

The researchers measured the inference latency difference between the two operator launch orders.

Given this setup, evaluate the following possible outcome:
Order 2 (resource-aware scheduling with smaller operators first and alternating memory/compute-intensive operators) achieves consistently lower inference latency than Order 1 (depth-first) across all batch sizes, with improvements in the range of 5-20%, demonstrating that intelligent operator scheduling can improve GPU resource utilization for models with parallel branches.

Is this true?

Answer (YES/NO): NO